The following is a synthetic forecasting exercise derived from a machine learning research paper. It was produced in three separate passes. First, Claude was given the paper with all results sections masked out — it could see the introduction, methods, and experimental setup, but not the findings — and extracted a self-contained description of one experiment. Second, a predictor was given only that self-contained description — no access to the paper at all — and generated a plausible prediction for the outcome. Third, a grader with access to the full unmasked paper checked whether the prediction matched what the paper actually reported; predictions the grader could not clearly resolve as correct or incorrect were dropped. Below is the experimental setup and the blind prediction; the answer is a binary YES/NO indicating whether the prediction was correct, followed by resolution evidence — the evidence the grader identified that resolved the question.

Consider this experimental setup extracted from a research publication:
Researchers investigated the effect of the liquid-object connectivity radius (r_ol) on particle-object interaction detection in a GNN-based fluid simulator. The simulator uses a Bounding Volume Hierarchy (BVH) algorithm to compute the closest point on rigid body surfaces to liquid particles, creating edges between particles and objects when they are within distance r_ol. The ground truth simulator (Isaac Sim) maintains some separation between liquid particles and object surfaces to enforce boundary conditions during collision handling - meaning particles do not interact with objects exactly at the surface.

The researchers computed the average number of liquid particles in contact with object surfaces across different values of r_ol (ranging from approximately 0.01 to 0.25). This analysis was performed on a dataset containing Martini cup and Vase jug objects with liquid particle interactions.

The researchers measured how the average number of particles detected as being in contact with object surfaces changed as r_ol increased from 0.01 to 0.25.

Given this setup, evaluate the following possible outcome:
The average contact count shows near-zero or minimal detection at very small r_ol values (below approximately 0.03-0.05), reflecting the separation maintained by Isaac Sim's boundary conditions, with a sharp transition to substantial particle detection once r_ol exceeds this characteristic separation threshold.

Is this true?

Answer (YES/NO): YES